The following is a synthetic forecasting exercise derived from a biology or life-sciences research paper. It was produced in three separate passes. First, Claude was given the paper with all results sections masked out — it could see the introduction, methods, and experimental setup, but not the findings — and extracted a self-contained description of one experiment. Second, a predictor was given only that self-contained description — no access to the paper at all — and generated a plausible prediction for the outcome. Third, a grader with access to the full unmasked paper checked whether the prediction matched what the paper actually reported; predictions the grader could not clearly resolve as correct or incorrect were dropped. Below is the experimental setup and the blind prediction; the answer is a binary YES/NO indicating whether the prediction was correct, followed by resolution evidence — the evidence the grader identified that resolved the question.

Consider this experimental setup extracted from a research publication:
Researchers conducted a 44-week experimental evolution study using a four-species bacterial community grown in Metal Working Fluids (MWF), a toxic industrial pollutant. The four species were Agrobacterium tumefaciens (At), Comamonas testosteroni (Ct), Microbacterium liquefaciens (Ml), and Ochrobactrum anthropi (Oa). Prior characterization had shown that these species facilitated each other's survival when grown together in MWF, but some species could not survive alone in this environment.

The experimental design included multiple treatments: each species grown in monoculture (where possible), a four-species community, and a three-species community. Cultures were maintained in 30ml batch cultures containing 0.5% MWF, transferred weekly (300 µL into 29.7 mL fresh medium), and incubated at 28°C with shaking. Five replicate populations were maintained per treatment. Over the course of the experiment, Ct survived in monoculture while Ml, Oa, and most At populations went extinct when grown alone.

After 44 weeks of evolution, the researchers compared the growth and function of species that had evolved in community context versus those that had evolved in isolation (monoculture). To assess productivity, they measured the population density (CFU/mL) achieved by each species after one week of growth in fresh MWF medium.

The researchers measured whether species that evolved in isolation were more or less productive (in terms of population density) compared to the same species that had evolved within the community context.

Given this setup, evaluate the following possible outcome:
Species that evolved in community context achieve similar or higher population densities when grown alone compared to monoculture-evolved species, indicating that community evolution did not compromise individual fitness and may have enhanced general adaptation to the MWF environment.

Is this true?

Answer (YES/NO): NO